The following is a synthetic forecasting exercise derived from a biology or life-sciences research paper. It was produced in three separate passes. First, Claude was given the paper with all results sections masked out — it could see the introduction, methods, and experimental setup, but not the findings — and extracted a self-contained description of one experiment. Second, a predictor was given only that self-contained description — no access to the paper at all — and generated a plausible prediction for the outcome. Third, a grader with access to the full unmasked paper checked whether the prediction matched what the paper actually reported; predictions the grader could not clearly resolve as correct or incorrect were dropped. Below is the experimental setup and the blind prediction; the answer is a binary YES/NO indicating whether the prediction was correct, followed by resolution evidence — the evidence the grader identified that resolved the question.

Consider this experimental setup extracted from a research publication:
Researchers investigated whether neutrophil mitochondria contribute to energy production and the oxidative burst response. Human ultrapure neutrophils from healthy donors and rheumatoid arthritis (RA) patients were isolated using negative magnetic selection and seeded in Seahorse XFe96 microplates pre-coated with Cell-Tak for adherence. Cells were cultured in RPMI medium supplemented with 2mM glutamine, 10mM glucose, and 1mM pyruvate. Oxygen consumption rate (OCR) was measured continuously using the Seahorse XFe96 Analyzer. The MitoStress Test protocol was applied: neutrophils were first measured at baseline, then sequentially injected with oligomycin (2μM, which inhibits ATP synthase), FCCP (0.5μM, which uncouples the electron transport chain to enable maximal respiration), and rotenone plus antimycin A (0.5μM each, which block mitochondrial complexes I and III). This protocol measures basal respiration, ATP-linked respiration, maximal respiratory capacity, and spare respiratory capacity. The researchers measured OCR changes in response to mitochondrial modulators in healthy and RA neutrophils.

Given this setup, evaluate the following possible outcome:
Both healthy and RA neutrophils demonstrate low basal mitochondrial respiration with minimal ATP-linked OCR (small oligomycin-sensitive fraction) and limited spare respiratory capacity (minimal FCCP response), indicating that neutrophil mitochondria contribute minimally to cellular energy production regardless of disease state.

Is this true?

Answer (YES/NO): YES